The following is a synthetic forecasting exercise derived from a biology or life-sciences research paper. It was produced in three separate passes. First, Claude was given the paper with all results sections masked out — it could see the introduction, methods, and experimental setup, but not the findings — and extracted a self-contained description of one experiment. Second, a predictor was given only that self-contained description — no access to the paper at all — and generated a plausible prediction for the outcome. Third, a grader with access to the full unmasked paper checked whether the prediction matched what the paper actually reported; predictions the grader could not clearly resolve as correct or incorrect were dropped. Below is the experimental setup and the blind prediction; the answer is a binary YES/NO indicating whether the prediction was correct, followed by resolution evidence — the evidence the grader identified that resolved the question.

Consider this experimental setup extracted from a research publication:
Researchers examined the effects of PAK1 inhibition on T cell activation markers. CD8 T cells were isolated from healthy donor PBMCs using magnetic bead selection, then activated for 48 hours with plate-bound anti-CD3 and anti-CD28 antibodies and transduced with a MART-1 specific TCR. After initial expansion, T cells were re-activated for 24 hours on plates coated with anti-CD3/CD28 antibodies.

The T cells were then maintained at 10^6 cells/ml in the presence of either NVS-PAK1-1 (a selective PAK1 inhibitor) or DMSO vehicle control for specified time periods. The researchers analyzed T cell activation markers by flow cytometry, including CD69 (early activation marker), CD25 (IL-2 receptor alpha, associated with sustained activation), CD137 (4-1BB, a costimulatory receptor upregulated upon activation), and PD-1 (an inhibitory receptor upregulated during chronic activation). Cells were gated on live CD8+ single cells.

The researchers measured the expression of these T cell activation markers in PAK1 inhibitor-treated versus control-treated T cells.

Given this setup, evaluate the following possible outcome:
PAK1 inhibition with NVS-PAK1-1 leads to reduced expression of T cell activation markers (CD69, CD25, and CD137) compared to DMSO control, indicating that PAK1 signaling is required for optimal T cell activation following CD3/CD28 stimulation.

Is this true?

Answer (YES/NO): NO